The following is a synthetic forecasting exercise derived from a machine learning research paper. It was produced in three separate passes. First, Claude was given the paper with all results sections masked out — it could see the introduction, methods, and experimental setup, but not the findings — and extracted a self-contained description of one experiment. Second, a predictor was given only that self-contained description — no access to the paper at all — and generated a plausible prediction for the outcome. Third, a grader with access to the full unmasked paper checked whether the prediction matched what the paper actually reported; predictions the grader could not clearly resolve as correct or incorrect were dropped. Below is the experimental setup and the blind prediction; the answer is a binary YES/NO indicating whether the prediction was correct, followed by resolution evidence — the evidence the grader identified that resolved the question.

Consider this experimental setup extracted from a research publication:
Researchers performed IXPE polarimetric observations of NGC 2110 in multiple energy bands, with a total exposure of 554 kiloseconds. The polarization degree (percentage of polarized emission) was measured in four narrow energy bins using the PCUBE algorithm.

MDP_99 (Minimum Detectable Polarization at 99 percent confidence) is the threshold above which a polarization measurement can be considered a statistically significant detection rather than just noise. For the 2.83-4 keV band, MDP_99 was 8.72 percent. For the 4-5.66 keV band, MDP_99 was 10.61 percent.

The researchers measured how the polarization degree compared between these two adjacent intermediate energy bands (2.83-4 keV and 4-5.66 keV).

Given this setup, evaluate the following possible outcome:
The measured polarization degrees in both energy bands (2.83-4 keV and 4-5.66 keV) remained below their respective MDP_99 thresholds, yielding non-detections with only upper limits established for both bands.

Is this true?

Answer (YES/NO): YES